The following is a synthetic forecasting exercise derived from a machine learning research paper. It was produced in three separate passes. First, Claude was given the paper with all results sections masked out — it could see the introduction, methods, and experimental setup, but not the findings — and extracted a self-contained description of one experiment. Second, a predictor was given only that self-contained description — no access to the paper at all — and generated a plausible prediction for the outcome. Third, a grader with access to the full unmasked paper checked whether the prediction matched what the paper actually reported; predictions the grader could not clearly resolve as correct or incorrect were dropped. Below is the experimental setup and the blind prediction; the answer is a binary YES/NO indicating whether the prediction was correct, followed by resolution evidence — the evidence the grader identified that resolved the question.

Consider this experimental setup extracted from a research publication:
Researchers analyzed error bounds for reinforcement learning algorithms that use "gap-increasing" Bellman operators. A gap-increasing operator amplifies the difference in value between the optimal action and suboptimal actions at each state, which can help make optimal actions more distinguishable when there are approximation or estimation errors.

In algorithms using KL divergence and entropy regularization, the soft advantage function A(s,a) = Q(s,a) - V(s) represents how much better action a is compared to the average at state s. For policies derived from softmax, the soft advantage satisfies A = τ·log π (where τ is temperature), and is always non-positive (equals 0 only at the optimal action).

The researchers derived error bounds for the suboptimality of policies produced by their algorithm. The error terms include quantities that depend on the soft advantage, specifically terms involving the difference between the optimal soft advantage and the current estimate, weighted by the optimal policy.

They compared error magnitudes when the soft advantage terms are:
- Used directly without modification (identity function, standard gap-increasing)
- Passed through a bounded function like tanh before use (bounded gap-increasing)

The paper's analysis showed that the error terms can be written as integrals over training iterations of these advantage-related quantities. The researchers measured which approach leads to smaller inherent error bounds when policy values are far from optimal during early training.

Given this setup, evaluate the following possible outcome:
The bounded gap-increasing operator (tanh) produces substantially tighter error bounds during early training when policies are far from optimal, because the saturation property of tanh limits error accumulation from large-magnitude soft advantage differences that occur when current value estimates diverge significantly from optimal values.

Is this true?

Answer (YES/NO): YES